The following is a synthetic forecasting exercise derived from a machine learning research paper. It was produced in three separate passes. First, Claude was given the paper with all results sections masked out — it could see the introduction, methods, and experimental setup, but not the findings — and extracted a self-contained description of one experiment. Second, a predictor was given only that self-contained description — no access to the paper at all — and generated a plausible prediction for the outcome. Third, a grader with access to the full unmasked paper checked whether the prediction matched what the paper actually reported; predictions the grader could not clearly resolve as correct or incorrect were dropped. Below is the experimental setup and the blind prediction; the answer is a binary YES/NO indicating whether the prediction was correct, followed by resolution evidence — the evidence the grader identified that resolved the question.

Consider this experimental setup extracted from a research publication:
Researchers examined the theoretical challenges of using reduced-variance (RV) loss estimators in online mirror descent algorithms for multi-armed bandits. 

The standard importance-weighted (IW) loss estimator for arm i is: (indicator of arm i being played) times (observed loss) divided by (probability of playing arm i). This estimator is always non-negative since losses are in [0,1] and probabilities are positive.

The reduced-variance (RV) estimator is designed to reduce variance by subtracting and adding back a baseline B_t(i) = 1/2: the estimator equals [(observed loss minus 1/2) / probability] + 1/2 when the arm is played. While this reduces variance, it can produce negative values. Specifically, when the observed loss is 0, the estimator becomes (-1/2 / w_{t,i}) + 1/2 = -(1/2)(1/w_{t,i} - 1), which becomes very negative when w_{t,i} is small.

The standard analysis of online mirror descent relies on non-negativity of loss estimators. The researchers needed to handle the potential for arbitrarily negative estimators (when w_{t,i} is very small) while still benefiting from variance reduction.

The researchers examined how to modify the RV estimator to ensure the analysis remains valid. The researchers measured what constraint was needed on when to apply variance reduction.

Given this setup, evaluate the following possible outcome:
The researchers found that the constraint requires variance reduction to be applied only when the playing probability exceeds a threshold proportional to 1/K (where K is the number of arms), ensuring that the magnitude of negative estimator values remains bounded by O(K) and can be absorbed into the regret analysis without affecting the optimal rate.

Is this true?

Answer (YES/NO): NO